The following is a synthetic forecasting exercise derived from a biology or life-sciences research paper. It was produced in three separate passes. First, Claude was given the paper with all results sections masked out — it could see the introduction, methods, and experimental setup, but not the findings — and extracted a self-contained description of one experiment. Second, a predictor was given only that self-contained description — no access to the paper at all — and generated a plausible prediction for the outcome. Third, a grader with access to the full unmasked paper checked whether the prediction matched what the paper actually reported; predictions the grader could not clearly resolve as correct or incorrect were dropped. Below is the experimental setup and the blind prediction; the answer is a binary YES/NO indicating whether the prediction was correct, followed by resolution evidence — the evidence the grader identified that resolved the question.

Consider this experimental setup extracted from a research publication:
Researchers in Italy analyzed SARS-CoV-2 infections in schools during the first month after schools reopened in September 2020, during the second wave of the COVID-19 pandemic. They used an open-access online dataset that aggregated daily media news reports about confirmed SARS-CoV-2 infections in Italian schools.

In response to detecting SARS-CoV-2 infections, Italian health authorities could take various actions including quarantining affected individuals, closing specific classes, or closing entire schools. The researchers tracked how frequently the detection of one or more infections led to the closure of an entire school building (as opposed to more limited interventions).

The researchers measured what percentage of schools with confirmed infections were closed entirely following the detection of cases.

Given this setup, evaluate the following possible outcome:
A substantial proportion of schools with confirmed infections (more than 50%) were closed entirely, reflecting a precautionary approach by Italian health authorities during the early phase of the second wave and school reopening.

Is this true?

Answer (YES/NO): NO